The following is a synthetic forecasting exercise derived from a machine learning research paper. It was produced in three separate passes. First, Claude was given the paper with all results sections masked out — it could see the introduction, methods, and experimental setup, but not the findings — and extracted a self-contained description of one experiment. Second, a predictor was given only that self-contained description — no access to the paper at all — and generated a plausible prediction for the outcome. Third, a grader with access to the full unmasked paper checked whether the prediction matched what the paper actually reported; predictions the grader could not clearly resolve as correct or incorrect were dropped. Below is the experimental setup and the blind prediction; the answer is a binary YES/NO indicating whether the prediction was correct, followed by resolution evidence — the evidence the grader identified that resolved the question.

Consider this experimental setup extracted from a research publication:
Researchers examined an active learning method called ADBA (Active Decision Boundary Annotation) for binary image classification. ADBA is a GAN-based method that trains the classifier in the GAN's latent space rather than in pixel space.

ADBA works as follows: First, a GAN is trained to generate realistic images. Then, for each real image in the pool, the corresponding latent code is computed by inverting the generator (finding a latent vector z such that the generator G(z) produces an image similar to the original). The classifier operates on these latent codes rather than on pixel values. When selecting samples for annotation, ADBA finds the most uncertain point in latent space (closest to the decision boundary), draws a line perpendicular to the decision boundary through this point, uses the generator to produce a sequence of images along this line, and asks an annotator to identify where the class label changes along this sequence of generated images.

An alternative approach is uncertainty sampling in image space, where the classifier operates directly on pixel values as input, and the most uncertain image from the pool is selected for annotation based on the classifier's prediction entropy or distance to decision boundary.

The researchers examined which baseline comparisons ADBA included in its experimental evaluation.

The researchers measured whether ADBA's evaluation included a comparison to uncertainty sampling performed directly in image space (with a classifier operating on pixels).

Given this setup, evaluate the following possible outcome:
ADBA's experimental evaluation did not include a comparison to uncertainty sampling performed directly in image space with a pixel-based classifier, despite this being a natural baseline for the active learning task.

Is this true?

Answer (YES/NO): YES